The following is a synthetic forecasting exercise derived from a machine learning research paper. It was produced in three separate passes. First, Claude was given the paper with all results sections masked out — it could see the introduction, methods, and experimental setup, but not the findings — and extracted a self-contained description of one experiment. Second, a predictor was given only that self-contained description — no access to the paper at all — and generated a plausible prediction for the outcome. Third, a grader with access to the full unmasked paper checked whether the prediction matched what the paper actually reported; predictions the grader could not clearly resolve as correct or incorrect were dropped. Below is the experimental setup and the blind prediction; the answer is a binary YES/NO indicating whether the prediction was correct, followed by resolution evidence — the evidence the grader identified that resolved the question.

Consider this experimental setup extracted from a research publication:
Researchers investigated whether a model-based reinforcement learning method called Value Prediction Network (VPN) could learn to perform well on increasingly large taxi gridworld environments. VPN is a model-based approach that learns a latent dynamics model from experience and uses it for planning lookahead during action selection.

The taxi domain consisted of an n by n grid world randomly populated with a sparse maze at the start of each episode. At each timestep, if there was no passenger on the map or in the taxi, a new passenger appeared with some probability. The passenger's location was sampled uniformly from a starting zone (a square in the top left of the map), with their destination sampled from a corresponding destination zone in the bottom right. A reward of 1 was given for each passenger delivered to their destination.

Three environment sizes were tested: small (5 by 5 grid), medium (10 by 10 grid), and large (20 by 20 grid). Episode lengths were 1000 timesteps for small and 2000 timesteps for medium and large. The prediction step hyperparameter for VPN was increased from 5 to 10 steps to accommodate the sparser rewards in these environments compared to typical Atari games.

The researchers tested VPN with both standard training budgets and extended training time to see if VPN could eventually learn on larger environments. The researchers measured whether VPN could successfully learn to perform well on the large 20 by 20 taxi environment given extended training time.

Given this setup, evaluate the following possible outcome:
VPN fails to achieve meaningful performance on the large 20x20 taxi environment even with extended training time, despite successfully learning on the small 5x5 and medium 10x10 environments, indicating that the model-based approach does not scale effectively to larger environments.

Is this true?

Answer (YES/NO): YES